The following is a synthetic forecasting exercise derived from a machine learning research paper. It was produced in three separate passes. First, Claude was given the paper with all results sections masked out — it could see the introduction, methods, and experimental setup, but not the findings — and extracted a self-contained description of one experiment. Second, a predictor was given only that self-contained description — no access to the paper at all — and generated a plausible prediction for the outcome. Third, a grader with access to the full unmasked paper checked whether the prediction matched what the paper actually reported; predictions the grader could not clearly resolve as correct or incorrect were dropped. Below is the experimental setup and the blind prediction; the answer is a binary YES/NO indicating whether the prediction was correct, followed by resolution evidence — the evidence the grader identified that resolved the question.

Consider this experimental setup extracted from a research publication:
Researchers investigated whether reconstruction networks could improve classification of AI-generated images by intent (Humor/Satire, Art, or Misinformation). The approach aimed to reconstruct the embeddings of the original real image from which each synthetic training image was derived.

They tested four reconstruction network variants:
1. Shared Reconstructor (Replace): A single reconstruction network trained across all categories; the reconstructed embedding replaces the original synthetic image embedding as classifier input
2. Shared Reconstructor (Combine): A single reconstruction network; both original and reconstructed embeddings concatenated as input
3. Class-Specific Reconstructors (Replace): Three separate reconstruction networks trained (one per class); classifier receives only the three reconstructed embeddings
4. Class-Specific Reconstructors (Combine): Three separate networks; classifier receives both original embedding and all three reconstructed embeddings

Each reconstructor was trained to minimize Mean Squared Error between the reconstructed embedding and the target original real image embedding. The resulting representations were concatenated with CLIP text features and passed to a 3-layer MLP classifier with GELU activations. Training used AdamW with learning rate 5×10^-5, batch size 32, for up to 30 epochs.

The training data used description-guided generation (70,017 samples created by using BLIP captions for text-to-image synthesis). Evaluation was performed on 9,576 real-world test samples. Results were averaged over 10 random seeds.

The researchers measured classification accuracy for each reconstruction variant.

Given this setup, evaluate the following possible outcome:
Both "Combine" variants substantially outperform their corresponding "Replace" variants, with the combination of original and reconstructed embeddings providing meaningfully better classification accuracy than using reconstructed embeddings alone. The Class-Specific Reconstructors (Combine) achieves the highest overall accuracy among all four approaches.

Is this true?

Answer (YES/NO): NO